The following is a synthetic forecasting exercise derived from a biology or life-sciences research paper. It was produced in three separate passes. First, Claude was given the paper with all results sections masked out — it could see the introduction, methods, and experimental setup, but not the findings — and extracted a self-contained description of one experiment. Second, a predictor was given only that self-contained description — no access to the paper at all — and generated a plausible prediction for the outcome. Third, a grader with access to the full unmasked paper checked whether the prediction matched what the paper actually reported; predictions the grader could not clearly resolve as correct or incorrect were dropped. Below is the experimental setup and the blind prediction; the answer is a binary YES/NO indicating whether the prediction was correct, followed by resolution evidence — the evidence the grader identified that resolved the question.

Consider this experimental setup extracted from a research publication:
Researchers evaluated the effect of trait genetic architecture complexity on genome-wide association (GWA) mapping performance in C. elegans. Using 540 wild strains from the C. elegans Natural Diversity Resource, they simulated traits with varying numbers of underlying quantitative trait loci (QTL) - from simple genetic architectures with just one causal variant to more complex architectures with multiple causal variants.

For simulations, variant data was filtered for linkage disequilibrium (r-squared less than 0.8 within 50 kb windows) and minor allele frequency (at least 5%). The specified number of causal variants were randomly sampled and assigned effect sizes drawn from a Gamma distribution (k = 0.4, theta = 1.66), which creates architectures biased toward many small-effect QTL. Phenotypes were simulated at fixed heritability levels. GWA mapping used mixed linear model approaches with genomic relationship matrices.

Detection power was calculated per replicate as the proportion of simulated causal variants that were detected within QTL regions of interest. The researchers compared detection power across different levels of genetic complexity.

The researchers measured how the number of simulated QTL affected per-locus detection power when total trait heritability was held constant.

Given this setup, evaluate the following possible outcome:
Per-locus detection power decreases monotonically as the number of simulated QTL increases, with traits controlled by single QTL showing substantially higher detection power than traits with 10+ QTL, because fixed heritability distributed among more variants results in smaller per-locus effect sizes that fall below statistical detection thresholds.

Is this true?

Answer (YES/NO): YES